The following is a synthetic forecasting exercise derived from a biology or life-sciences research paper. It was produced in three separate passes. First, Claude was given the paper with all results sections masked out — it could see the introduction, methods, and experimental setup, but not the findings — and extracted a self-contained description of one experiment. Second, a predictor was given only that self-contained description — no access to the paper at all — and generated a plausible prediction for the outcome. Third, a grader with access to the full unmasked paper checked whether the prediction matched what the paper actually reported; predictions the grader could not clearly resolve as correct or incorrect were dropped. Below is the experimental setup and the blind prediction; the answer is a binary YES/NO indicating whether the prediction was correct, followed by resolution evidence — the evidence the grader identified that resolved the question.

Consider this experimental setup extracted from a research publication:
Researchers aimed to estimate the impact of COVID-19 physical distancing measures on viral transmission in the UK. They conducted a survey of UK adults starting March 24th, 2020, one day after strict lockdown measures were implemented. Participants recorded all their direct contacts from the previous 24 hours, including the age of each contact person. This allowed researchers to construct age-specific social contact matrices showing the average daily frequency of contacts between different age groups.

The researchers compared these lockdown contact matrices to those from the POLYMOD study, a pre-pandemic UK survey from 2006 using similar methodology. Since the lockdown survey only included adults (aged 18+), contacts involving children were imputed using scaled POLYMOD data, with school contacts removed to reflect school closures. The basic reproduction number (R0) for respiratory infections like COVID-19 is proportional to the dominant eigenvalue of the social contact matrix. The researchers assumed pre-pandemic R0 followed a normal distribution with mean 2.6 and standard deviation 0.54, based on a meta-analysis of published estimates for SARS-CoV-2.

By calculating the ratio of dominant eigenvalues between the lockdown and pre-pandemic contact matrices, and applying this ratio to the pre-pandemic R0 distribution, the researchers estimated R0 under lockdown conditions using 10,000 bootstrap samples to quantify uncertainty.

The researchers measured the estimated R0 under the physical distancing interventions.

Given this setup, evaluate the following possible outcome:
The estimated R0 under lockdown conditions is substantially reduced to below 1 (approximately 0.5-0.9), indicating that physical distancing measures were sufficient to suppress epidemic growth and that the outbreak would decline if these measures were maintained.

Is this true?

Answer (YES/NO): YES